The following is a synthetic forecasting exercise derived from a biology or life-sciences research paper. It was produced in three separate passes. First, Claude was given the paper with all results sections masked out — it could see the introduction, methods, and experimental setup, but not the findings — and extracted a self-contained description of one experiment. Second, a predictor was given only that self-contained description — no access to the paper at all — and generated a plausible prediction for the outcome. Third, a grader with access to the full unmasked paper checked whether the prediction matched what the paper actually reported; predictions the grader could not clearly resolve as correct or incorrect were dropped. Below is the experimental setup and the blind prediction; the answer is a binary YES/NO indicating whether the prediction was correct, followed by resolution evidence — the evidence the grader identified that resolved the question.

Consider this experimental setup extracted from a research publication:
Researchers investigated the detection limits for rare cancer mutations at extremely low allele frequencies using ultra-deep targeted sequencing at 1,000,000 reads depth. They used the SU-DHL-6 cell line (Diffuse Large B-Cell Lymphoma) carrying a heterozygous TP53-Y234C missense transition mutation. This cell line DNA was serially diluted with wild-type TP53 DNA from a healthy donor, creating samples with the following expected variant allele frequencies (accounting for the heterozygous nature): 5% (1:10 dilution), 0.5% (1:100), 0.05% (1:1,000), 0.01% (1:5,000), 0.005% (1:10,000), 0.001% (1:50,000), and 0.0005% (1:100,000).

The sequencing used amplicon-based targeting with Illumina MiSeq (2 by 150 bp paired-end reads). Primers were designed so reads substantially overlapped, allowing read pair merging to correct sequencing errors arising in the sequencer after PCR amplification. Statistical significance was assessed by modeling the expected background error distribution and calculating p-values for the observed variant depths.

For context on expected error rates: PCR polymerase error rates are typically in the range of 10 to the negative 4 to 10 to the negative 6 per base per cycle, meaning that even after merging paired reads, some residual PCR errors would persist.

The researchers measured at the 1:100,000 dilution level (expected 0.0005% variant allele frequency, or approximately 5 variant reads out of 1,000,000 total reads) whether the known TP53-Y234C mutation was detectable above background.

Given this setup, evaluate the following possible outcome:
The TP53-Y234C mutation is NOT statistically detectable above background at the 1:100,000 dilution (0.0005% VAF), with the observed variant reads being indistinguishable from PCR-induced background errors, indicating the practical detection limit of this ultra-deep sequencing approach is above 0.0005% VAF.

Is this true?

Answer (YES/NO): YES